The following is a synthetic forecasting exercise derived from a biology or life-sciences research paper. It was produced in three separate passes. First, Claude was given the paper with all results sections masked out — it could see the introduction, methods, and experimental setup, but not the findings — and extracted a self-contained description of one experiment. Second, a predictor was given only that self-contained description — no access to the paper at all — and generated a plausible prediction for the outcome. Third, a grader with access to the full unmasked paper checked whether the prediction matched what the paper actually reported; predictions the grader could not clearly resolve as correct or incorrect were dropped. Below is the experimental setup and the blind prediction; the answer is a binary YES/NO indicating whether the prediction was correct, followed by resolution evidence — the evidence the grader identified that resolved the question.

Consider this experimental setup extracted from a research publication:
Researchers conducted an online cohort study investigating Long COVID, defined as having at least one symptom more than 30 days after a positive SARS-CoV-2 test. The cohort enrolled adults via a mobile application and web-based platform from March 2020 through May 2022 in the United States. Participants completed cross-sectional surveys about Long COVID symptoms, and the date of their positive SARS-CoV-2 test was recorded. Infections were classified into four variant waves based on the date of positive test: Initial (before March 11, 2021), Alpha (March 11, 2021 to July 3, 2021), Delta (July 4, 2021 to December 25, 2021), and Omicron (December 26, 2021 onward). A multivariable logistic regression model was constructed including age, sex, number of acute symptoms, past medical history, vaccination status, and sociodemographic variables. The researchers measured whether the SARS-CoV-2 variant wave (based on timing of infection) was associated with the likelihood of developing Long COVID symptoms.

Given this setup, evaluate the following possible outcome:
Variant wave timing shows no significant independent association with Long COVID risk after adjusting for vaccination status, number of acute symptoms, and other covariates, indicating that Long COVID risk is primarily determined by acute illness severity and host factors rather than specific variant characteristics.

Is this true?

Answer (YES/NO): NO